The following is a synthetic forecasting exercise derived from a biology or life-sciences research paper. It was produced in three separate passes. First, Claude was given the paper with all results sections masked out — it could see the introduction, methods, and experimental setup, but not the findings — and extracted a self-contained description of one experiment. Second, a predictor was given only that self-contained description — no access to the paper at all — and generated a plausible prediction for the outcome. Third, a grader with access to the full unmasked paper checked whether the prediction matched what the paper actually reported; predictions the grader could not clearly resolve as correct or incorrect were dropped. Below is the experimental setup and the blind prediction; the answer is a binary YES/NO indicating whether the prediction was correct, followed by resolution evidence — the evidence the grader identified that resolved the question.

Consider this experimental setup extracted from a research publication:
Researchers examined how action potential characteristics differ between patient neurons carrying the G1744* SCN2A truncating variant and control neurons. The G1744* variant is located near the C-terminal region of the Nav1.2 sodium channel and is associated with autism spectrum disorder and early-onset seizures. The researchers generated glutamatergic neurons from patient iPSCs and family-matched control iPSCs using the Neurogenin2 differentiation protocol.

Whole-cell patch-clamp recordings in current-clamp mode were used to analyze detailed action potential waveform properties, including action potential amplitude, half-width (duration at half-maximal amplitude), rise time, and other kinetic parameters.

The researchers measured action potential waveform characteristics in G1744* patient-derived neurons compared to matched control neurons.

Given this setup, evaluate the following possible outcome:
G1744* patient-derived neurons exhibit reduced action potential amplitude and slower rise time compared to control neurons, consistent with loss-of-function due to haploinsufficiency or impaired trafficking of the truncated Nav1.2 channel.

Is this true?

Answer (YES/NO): NO